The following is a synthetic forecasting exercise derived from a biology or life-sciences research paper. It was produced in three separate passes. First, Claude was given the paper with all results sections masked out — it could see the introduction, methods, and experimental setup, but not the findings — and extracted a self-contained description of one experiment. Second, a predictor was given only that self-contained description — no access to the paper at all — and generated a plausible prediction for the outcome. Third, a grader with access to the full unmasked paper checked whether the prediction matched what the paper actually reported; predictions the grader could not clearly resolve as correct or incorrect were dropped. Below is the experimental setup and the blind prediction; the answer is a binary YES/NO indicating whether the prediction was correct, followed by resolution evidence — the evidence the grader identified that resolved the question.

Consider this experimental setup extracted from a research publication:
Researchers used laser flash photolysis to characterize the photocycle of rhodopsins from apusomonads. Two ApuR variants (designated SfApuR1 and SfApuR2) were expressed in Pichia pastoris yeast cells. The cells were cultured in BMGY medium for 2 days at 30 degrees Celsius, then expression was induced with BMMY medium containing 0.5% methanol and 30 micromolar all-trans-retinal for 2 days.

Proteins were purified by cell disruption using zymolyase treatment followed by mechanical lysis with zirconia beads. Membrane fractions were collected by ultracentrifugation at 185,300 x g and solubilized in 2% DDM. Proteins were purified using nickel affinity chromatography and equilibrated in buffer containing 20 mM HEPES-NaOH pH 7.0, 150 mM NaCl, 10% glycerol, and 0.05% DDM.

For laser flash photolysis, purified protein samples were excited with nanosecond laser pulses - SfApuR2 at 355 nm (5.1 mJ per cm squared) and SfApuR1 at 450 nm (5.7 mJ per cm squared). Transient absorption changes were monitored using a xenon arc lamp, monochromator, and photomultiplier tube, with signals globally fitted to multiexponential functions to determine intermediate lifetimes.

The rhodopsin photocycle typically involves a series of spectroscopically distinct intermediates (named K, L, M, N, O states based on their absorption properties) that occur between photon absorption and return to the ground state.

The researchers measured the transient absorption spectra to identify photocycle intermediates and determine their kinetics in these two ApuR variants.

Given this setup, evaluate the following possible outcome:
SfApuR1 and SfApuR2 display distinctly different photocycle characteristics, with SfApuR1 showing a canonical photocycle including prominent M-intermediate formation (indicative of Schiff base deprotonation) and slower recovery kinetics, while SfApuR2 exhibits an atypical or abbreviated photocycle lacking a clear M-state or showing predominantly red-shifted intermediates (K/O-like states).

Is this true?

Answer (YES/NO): NO